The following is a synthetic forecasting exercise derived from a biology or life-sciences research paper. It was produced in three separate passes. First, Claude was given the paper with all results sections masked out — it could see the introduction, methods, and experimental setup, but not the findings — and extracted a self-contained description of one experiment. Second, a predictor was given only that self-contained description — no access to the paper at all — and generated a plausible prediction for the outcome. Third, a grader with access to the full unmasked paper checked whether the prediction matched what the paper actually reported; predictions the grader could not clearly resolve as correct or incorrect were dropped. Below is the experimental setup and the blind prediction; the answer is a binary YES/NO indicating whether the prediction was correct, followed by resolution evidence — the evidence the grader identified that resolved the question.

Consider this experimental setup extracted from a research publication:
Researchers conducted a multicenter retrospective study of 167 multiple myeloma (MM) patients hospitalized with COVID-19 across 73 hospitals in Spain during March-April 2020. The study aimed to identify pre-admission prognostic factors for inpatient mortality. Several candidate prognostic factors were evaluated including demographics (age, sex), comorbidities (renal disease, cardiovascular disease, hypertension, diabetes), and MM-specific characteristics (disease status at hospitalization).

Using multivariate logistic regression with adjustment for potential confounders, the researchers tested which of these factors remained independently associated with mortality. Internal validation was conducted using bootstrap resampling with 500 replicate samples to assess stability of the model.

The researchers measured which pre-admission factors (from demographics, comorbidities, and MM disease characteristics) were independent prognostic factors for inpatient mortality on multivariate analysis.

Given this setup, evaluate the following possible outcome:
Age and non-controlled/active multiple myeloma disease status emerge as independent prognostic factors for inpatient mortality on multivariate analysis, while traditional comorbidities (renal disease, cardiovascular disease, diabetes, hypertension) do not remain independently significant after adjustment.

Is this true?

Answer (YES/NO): NO